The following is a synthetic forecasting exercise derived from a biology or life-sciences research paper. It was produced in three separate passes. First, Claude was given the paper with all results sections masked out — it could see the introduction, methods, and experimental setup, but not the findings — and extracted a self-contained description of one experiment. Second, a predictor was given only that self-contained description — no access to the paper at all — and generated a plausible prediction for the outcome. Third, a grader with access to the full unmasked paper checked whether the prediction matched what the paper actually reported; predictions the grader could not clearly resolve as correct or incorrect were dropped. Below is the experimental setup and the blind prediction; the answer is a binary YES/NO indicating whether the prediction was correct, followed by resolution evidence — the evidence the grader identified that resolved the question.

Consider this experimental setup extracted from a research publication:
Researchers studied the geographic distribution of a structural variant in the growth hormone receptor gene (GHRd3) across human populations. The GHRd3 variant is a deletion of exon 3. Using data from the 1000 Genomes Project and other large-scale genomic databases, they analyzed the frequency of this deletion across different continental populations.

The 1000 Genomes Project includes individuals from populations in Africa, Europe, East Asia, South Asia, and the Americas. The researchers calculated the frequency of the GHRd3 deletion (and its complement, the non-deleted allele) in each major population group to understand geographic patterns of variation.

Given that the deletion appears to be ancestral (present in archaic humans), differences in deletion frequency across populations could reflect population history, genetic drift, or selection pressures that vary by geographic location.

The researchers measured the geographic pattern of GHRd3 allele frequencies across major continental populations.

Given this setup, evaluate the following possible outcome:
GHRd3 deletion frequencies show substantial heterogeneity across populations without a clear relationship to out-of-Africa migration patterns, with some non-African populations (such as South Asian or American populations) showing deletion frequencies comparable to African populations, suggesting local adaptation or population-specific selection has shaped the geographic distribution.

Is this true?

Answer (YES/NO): NO